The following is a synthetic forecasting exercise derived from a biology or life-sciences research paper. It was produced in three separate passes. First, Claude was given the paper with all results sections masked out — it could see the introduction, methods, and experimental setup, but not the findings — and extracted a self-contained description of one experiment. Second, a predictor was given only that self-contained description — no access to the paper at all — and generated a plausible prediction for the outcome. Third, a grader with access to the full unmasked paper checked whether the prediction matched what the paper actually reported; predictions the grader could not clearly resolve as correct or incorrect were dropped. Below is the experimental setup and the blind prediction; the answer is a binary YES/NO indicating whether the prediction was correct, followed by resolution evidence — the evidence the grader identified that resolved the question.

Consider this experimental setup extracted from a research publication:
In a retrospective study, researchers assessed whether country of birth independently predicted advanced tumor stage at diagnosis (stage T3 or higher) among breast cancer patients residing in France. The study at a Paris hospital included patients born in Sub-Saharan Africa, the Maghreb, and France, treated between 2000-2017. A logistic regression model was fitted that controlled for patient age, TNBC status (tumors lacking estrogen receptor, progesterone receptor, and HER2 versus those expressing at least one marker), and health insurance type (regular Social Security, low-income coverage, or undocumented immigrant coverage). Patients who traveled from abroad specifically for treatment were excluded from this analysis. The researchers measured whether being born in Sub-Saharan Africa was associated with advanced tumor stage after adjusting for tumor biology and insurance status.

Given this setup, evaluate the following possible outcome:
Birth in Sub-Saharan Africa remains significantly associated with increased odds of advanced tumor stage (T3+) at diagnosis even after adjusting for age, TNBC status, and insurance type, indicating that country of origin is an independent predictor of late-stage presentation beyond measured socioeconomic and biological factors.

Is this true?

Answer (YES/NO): YES